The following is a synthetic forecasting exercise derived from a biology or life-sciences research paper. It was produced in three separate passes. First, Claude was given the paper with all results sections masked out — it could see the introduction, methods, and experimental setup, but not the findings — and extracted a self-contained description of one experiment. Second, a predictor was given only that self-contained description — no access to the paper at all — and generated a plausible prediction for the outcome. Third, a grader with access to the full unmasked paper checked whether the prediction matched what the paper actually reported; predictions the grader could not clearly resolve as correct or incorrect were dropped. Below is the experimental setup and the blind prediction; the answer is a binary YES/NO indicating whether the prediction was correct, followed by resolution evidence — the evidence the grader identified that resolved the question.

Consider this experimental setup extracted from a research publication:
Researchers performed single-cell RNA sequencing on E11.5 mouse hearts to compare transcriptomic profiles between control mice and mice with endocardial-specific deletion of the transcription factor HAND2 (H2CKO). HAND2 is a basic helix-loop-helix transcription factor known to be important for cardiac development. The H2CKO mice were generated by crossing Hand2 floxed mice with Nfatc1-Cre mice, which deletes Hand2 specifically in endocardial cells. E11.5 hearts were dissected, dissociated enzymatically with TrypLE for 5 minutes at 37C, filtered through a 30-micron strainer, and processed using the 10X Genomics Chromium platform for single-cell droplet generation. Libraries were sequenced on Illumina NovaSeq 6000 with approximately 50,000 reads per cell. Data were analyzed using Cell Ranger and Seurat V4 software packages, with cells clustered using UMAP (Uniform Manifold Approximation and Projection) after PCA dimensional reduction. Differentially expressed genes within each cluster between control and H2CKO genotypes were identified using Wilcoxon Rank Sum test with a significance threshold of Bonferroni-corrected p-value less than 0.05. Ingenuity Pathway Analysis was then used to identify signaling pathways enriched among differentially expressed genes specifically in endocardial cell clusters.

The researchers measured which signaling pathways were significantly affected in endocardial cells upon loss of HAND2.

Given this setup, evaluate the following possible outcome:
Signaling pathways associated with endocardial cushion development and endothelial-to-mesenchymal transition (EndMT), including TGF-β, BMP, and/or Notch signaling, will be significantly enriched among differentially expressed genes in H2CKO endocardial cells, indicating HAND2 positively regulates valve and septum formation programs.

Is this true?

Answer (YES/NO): NO